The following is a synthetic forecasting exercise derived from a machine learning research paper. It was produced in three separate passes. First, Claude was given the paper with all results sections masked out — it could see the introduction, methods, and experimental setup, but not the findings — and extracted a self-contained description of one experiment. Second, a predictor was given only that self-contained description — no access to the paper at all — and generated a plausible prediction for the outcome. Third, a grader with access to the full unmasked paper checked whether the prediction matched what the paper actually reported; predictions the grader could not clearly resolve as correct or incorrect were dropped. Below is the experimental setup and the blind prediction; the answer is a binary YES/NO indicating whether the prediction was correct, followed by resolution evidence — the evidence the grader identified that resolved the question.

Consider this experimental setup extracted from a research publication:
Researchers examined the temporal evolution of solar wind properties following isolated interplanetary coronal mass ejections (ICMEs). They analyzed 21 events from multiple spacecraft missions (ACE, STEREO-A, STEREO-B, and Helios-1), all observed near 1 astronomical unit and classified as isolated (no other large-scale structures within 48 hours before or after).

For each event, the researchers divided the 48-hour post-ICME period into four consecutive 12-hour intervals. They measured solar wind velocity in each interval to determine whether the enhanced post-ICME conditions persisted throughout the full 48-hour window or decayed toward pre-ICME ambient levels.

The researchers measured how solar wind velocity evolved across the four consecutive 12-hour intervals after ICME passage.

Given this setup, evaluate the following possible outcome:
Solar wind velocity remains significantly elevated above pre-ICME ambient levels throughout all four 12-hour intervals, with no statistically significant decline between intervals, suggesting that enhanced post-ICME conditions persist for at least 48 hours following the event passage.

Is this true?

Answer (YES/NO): NO